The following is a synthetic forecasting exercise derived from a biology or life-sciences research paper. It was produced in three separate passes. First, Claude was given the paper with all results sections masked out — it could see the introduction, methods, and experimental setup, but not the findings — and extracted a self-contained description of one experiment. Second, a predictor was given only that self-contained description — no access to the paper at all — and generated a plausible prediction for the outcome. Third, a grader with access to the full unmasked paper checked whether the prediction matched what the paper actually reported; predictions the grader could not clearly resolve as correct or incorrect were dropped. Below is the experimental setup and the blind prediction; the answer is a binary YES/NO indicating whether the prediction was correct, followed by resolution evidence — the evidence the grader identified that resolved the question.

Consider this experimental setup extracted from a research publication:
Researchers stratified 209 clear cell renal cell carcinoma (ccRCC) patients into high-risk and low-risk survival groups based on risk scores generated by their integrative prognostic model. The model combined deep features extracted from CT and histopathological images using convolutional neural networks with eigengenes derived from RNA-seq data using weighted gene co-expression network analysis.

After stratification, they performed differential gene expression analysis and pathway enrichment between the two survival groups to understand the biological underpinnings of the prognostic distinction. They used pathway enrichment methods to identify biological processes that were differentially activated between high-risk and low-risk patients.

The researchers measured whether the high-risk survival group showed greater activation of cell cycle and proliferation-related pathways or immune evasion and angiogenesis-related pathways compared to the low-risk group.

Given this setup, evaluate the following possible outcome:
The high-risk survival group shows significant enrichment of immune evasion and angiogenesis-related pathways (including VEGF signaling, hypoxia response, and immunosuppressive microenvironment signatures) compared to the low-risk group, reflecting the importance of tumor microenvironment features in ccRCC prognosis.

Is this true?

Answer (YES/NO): NO